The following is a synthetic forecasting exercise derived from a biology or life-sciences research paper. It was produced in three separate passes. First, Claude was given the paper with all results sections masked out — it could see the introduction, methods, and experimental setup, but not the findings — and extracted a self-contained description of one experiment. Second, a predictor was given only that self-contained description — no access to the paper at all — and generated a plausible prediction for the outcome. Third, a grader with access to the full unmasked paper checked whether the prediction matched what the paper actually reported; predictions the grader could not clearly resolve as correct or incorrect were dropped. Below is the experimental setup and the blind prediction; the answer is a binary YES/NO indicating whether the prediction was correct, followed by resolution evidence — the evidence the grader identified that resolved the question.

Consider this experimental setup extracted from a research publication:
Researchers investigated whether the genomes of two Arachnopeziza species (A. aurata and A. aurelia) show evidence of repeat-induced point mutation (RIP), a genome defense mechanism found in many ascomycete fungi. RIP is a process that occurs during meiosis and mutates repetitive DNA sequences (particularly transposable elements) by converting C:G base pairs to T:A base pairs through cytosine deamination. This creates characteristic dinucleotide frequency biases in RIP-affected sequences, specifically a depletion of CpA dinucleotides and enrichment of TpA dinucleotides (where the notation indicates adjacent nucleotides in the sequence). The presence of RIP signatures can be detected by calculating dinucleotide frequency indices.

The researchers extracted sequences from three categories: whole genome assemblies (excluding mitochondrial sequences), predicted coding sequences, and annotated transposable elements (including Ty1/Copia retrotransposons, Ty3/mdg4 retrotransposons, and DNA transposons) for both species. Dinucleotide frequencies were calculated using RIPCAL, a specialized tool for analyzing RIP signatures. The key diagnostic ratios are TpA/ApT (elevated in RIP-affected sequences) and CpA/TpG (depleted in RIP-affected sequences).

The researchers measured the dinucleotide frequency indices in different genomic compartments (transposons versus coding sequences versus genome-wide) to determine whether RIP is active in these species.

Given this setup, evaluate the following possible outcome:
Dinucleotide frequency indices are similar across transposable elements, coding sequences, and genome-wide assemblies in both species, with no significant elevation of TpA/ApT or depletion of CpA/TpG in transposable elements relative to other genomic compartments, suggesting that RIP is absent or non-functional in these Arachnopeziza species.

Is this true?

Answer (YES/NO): NO